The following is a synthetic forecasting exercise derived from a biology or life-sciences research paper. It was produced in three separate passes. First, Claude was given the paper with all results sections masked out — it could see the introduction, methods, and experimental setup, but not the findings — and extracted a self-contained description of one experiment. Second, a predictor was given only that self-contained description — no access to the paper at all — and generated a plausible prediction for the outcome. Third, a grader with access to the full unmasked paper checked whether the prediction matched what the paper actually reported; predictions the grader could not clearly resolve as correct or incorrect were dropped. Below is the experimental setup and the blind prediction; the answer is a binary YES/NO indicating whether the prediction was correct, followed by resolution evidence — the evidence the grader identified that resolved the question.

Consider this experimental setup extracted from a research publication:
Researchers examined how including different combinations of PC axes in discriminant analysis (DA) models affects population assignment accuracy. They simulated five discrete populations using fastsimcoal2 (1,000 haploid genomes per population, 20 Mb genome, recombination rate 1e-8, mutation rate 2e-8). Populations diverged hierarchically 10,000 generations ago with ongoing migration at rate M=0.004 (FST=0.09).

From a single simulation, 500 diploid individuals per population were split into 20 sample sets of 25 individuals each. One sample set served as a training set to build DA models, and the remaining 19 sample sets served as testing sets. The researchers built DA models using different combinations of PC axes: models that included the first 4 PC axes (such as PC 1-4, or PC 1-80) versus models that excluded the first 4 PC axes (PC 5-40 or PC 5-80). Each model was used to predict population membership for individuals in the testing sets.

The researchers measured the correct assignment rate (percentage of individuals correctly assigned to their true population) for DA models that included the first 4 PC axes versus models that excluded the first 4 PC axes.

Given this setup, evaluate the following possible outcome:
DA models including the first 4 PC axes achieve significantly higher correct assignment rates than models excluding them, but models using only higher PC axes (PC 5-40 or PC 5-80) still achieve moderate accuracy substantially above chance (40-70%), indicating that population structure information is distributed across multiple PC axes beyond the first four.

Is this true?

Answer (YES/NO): NO